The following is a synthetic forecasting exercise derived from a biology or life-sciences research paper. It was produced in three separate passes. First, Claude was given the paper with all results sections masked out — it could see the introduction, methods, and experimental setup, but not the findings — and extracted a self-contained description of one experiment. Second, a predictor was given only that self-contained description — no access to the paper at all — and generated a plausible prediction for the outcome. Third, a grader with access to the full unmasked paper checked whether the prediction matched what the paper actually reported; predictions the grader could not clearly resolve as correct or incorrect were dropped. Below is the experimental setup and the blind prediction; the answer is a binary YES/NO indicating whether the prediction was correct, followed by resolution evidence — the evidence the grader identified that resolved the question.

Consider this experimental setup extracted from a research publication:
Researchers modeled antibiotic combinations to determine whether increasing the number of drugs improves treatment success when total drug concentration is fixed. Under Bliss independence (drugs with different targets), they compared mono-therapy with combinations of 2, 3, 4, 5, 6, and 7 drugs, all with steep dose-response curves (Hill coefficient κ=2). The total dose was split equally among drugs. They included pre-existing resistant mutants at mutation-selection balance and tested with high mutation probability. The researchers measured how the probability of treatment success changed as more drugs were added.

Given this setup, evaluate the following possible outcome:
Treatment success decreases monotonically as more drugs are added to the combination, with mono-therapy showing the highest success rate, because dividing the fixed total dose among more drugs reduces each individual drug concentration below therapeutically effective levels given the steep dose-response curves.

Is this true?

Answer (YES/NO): NO